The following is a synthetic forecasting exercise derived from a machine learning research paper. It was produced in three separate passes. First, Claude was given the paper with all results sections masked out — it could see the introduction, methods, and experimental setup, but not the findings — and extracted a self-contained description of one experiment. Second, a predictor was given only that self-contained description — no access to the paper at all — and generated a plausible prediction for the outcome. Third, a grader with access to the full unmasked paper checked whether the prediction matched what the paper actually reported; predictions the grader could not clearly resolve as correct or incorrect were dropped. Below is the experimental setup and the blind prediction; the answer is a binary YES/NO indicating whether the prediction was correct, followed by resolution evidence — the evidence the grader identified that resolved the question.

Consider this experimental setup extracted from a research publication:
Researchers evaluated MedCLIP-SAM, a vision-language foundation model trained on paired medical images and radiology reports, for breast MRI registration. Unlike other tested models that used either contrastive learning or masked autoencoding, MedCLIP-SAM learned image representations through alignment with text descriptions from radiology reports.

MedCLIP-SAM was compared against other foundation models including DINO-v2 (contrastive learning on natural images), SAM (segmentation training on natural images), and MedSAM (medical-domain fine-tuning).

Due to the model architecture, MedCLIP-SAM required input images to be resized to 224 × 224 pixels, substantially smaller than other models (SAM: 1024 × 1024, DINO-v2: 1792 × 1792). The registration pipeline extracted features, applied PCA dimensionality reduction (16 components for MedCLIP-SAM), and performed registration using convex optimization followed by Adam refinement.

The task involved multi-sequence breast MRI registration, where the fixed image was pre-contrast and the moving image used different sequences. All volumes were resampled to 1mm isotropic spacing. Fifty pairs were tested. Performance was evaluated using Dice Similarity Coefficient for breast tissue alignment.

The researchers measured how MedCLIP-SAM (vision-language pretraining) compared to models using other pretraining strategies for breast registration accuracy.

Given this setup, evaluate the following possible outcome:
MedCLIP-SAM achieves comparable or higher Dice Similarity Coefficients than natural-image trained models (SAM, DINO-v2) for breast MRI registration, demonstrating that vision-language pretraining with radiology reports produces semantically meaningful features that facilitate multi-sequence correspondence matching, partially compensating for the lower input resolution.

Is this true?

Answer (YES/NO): NO